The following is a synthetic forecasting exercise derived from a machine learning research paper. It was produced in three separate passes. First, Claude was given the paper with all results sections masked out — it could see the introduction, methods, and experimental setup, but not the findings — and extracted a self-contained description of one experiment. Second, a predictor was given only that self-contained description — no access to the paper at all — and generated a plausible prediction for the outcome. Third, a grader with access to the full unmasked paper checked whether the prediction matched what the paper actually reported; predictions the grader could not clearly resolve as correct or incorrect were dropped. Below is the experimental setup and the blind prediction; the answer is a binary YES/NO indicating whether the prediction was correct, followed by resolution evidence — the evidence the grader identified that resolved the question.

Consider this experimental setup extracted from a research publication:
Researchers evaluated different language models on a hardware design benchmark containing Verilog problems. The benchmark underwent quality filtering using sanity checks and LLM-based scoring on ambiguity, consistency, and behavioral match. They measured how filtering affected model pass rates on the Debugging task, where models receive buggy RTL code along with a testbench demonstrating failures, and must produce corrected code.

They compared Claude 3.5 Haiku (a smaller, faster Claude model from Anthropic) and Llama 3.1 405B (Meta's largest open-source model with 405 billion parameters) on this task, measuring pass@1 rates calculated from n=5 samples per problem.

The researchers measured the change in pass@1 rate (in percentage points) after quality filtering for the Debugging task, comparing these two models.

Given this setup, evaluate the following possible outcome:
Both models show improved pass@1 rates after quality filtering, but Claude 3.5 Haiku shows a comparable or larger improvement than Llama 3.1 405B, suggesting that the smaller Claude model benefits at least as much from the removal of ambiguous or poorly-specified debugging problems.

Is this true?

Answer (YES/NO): NO